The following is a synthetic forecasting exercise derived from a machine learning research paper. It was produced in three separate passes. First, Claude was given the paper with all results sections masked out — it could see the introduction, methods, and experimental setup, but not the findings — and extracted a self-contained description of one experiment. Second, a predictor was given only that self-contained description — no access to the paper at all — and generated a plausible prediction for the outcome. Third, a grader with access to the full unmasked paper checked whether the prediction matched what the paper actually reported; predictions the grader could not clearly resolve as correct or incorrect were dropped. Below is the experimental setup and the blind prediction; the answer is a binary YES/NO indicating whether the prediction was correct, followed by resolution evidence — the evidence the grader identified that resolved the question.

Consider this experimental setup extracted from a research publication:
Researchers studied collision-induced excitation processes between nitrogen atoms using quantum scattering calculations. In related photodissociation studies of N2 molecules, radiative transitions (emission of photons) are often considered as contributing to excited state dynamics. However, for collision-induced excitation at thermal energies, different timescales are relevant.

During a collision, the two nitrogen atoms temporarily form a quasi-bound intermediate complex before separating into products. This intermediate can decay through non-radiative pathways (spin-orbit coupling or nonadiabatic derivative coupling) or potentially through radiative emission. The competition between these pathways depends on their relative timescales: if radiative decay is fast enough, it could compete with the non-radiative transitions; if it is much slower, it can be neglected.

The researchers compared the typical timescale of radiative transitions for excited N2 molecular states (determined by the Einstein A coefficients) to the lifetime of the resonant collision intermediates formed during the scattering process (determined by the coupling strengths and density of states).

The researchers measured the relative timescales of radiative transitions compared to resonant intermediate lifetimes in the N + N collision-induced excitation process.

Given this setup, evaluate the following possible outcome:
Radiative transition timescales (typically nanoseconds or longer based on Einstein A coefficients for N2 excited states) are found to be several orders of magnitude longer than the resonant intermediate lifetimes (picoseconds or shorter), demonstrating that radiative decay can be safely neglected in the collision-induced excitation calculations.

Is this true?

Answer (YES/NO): YES